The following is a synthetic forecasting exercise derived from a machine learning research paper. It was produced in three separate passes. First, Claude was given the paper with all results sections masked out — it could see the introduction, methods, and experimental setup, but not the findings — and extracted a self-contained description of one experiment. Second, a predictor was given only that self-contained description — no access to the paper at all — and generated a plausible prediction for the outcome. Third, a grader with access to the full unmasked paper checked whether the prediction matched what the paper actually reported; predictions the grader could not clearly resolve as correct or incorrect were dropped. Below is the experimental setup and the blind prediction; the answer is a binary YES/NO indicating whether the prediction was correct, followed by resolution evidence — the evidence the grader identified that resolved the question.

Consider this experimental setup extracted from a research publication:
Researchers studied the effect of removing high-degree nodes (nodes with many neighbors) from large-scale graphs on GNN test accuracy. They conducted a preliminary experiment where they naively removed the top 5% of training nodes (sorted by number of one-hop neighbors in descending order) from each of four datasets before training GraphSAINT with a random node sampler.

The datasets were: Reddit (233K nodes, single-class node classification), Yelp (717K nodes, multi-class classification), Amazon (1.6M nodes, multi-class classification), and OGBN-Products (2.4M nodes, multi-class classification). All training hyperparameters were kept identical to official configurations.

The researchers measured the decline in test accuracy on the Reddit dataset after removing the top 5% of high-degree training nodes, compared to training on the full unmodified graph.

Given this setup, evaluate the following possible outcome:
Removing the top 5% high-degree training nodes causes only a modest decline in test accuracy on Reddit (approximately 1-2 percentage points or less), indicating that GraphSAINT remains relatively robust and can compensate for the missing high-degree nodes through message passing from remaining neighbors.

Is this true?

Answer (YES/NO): NO